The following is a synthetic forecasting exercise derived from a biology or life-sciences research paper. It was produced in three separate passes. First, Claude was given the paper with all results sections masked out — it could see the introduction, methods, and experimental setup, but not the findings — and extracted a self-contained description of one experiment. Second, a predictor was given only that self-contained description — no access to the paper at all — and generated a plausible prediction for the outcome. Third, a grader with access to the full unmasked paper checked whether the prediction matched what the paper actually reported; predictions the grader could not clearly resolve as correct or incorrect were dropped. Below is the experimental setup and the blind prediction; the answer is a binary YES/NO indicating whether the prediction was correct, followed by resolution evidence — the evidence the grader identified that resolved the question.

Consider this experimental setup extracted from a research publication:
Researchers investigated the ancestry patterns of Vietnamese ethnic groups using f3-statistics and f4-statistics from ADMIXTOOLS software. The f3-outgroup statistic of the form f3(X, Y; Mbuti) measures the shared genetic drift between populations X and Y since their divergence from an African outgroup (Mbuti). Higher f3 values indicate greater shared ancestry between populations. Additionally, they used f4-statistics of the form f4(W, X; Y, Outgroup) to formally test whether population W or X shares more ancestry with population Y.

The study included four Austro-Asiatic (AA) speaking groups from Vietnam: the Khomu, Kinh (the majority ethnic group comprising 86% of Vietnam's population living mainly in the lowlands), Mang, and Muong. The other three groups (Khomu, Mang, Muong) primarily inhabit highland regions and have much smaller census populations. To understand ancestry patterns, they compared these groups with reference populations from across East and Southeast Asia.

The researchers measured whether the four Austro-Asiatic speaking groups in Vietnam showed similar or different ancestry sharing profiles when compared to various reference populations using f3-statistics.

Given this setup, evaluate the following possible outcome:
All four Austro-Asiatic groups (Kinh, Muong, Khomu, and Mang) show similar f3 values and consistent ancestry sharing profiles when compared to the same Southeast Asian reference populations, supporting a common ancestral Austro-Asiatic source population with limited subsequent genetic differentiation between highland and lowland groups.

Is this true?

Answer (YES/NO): NO